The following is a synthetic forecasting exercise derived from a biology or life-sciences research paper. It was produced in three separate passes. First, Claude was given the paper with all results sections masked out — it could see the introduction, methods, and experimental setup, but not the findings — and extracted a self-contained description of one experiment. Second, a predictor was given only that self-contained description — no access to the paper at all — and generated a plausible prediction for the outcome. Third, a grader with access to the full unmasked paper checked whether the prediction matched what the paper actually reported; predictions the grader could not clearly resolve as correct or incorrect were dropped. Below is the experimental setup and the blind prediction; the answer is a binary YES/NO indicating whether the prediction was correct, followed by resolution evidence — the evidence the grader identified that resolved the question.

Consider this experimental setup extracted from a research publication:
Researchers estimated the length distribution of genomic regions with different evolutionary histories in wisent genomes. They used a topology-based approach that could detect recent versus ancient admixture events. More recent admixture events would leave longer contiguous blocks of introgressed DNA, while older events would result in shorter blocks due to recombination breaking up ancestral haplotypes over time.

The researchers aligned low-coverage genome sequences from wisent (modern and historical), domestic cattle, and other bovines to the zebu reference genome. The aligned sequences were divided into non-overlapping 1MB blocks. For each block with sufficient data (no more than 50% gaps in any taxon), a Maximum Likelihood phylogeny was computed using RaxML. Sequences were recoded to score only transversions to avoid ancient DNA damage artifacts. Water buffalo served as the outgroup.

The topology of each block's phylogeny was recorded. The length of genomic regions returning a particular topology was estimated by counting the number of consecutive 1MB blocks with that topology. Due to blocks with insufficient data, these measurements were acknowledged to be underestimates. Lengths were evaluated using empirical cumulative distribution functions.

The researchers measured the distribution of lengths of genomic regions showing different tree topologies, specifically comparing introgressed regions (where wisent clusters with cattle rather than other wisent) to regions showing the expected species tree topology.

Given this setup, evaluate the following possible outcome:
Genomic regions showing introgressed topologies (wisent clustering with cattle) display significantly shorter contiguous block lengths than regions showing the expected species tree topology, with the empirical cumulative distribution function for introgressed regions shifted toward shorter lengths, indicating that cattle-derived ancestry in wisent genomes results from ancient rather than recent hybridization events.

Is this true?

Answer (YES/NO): YES